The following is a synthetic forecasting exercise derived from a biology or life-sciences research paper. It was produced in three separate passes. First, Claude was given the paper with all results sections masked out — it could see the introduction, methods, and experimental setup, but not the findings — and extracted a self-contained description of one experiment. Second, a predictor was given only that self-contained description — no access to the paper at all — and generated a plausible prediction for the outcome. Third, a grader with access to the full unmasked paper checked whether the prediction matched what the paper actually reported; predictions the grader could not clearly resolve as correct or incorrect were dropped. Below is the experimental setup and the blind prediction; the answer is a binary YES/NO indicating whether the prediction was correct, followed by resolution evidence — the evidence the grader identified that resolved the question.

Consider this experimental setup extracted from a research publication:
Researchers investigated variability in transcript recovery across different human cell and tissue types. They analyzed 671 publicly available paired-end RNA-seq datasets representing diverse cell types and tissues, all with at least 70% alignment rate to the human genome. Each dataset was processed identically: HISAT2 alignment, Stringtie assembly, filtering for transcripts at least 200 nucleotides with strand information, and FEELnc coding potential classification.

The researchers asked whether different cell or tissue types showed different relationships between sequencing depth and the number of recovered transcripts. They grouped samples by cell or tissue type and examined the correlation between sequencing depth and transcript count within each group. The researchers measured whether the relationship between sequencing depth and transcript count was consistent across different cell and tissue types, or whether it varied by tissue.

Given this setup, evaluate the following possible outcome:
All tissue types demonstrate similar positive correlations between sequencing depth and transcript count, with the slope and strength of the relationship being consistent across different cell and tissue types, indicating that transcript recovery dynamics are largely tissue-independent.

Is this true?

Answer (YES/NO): NO